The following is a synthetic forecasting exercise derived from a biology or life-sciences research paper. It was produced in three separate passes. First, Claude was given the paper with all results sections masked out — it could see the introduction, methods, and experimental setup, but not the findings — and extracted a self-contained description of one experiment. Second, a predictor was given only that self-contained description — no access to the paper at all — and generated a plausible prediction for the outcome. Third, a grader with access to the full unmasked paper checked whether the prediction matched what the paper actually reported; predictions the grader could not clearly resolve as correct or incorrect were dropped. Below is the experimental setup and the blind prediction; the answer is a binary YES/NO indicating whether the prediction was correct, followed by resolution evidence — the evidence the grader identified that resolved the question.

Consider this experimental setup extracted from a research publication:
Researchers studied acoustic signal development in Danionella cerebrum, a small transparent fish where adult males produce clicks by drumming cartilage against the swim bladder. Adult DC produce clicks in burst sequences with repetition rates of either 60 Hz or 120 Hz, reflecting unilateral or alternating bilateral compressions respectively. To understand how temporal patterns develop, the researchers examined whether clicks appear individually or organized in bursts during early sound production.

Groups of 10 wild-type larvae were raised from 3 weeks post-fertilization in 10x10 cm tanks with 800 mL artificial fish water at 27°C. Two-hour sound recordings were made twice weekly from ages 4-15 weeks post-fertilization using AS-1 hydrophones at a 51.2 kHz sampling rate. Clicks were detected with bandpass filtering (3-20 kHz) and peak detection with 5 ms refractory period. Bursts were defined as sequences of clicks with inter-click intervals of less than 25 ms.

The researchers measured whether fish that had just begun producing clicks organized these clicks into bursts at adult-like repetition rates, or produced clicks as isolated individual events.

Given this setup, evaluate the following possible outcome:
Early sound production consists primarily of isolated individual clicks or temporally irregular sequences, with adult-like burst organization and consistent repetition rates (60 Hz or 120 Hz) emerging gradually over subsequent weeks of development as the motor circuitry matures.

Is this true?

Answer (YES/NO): NO